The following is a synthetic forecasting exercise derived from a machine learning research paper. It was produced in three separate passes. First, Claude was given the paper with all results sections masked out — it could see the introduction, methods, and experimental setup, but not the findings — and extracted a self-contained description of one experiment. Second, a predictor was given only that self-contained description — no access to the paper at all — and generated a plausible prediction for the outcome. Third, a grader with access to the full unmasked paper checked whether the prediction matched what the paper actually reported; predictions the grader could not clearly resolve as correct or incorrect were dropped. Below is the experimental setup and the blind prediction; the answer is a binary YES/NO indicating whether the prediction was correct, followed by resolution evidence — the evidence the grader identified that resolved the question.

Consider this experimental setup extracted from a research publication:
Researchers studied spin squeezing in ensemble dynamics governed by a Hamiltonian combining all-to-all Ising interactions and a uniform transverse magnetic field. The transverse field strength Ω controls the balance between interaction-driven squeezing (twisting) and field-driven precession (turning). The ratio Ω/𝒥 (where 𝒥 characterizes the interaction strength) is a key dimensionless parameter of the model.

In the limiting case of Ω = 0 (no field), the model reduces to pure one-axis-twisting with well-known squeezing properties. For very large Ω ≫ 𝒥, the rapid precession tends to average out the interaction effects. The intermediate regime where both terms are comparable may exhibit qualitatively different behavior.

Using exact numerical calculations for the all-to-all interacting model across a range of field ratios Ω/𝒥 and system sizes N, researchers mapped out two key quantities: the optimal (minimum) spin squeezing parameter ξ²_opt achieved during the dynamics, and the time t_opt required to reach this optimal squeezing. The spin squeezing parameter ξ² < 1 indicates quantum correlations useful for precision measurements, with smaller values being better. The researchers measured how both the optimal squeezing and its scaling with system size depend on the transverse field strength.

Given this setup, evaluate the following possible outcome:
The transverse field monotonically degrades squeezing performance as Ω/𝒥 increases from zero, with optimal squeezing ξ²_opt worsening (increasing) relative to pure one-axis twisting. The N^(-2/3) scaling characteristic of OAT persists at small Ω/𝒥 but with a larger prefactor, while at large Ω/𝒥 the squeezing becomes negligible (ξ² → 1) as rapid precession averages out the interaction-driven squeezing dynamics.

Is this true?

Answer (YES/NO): NO